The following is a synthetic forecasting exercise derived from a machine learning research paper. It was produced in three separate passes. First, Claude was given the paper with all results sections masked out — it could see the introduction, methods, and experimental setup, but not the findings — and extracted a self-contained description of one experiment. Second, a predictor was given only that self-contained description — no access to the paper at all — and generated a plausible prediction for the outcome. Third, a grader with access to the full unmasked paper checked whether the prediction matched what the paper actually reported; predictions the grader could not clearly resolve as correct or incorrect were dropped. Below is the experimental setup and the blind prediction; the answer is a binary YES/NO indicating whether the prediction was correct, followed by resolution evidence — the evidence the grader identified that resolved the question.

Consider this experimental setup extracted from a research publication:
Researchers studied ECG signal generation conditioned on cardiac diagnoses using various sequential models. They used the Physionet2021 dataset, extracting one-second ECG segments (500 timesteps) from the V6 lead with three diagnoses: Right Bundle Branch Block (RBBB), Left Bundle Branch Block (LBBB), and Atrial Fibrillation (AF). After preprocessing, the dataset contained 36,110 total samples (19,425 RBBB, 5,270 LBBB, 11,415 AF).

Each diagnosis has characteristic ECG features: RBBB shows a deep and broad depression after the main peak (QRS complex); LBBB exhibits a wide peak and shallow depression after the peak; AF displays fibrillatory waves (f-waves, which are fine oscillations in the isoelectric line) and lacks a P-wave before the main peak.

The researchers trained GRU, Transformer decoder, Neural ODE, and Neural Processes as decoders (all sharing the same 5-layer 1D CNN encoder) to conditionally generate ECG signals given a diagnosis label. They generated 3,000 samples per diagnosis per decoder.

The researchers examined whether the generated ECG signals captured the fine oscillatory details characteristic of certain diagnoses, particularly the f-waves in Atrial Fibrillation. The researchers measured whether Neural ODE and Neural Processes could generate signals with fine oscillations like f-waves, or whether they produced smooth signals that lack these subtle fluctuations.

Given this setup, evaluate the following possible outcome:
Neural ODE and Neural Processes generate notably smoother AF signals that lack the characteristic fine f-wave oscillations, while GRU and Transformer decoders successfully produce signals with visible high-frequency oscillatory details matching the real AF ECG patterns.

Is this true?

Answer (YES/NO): NO